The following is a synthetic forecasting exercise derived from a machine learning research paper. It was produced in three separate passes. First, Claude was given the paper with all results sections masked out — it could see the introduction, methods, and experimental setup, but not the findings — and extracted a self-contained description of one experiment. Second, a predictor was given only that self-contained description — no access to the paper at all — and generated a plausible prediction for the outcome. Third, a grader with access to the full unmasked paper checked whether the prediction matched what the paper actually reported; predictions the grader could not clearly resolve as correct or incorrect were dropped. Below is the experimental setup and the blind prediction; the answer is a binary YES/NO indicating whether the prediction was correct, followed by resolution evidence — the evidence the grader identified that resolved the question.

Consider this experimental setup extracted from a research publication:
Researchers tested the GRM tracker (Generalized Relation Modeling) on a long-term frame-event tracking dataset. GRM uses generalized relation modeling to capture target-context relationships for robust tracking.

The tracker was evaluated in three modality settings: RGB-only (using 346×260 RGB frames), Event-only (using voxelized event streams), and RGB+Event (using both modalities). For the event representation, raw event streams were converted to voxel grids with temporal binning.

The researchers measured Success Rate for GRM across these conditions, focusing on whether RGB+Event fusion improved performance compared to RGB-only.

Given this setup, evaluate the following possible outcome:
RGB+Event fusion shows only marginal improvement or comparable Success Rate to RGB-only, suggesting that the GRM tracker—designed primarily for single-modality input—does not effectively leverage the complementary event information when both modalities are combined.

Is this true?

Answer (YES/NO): YES